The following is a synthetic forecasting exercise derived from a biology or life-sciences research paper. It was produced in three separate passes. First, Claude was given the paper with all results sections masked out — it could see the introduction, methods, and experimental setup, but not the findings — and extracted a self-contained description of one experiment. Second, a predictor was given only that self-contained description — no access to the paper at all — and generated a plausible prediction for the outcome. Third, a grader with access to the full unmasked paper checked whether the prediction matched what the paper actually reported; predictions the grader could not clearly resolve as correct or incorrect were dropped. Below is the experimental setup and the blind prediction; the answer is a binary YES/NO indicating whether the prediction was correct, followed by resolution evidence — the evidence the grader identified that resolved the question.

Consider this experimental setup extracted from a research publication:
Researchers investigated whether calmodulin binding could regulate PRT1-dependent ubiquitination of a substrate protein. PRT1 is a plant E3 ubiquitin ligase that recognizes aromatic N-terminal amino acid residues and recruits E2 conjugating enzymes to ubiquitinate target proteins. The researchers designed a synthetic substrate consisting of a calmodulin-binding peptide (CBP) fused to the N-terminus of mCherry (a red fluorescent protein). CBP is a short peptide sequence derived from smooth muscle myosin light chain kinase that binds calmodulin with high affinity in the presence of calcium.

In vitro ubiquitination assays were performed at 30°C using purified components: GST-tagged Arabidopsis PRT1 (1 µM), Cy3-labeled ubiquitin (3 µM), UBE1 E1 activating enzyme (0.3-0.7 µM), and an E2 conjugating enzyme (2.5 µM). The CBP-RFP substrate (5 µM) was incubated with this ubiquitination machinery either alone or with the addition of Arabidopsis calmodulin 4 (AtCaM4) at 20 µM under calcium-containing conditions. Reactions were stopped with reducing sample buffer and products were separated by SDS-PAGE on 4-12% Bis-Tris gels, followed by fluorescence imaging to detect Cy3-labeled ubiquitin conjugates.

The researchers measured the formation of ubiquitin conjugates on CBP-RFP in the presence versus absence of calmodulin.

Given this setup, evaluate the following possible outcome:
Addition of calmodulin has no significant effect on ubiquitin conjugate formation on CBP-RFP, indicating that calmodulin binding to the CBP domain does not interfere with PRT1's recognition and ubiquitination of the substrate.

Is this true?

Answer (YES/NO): NO